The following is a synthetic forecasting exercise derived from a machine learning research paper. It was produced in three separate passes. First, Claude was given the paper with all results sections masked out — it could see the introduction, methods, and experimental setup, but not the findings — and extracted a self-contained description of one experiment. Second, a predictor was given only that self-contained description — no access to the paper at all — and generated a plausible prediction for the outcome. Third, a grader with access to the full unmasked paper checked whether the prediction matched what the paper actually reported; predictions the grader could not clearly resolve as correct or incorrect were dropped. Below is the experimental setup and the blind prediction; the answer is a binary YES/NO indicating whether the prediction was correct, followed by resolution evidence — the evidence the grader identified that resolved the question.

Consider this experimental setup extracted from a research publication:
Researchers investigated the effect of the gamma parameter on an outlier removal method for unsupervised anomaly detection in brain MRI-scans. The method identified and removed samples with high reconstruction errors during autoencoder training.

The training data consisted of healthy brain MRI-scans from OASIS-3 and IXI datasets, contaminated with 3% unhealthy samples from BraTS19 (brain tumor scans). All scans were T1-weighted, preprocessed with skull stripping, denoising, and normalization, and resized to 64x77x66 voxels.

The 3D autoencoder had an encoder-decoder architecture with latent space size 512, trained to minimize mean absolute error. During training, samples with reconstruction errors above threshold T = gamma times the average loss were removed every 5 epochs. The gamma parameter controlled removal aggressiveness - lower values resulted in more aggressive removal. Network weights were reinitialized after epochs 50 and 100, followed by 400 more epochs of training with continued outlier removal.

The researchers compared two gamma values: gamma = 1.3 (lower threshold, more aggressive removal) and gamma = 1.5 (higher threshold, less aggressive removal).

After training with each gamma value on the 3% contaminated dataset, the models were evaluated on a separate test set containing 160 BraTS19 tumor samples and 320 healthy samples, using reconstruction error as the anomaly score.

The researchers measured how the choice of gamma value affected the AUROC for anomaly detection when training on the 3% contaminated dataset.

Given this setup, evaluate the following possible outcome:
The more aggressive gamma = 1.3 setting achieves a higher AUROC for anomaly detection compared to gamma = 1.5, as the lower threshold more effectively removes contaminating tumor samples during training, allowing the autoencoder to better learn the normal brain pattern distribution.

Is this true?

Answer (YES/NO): NO